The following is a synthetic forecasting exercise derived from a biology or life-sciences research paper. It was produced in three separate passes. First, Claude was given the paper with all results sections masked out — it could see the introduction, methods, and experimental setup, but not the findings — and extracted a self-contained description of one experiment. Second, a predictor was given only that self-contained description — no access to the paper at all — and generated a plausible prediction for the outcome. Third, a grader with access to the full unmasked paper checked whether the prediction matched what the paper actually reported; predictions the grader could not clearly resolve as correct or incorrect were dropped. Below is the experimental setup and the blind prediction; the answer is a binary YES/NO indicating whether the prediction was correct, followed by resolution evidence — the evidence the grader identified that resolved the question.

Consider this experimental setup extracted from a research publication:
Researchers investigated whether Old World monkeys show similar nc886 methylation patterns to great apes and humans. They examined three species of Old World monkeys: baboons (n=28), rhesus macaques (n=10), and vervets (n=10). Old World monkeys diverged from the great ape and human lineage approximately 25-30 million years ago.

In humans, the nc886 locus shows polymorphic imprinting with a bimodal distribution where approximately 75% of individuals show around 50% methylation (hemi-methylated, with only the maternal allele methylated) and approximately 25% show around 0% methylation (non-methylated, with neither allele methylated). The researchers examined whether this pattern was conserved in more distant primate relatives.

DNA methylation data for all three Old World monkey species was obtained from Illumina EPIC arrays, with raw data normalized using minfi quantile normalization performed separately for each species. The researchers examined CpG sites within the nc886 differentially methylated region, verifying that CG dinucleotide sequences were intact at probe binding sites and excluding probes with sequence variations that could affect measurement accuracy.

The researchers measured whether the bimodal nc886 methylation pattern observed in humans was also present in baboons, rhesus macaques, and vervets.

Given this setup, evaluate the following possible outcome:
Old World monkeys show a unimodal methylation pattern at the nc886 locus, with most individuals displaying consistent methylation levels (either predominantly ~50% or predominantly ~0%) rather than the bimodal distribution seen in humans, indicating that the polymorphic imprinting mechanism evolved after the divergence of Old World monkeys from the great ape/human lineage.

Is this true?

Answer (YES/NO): NO